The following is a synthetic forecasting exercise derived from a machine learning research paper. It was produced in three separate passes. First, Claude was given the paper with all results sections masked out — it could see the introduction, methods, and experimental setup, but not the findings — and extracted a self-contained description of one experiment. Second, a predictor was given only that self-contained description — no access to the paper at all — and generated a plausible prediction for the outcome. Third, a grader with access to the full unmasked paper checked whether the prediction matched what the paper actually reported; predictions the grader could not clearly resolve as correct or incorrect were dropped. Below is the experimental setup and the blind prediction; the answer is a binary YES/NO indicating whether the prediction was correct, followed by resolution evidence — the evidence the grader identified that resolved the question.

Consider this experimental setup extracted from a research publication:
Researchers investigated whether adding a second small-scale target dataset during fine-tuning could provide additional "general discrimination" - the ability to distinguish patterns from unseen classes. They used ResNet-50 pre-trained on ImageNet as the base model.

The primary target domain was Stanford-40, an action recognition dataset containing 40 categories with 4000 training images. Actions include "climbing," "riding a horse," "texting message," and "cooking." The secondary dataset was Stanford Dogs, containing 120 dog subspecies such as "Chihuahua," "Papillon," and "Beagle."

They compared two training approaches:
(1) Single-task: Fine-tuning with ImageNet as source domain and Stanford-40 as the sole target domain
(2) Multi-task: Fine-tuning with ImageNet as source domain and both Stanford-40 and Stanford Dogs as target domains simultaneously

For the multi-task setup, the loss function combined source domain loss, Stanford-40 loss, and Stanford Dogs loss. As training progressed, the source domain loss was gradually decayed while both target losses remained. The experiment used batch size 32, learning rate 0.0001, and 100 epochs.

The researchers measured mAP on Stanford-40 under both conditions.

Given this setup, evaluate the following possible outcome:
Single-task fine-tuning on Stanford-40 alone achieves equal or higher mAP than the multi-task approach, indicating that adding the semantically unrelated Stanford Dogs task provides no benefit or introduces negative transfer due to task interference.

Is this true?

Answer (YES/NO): YES